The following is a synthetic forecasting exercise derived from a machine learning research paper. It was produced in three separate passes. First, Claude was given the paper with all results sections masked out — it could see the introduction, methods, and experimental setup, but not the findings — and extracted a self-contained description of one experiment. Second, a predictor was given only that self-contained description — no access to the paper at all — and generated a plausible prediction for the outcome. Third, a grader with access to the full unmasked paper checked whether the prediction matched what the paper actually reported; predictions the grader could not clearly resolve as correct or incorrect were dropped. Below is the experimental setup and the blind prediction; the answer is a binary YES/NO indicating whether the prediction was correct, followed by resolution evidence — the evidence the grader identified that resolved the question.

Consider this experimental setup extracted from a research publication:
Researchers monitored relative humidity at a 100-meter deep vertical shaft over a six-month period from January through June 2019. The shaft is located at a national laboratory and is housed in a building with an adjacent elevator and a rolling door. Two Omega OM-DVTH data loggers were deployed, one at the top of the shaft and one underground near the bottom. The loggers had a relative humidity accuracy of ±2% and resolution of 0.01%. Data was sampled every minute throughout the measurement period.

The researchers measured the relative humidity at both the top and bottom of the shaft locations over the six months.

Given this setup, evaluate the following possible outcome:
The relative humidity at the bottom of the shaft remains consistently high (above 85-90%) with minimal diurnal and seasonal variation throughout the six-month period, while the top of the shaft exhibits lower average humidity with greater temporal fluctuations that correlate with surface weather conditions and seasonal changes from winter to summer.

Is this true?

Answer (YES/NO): NO